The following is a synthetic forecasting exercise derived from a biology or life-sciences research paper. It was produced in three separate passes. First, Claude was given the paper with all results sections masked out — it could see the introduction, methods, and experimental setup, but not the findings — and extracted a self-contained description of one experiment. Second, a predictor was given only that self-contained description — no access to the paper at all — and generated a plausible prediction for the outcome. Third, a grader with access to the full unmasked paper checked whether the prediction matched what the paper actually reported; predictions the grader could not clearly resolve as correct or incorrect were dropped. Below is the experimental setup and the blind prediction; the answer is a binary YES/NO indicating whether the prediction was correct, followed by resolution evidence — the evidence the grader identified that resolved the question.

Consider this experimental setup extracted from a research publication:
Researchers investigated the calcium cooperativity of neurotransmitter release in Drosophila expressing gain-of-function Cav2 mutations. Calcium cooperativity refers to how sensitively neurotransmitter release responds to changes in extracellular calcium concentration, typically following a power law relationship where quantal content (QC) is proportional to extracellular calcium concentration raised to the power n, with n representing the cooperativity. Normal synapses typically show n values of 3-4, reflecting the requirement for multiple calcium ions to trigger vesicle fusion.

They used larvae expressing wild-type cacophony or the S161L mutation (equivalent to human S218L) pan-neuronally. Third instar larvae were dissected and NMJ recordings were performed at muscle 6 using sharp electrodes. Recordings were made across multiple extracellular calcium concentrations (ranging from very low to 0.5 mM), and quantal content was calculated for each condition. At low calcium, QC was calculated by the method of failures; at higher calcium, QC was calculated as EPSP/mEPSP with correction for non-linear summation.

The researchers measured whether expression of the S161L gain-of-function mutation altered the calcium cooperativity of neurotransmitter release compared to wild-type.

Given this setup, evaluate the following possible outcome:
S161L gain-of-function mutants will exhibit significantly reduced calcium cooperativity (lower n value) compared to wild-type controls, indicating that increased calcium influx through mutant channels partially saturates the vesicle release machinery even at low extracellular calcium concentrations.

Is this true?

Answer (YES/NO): NO